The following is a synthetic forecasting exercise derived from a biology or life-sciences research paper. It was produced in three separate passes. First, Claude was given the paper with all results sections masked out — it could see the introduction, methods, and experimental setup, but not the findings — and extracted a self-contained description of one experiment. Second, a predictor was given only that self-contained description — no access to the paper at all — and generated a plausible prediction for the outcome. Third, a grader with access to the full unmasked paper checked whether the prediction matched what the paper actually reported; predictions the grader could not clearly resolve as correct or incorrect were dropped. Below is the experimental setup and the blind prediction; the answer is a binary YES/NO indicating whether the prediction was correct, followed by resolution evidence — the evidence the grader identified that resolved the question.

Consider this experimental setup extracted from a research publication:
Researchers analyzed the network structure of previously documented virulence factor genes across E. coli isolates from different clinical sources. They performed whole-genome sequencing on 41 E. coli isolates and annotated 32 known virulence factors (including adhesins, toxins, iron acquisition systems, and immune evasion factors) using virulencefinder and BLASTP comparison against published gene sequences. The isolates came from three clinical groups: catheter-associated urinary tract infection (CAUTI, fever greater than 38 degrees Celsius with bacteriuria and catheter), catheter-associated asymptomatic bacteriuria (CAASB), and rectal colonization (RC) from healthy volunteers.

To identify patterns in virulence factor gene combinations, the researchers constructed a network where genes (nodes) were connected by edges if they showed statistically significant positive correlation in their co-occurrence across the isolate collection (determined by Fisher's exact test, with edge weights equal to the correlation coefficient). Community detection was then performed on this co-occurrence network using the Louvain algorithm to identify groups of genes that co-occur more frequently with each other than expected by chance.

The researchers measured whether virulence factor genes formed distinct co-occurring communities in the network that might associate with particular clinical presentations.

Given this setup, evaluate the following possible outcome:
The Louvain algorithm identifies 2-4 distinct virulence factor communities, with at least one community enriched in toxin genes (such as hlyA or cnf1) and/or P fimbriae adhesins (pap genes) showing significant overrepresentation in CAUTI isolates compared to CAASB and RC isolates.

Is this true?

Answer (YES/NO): NO